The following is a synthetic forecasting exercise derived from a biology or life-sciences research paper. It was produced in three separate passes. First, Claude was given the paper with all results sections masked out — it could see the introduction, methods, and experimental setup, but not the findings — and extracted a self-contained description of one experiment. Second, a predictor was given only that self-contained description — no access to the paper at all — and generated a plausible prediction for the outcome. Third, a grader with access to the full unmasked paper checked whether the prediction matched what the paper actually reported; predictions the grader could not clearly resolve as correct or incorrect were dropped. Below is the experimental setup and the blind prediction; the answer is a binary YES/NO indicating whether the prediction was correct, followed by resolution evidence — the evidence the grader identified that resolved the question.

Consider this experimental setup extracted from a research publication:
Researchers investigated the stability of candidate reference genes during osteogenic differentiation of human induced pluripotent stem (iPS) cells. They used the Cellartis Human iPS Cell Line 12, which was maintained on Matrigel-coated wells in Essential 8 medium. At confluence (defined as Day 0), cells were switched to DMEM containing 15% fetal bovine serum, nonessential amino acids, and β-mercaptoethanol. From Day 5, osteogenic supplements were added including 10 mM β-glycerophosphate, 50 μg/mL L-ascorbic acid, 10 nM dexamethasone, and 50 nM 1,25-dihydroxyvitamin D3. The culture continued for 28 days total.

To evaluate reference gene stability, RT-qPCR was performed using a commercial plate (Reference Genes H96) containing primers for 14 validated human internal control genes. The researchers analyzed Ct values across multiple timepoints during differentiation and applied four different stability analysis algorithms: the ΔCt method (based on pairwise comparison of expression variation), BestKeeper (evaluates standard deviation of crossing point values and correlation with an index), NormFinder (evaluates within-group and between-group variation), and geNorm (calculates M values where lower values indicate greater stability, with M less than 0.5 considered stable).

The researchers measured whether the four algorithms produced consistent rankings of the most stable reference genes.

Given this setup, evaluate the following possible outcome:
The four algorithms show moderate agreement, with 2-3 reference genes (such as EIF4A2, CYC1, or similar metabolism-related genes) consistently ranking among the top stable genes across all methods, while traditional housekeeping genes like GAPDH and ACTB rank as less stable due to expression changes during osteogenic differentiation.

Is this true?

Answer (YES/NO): NO